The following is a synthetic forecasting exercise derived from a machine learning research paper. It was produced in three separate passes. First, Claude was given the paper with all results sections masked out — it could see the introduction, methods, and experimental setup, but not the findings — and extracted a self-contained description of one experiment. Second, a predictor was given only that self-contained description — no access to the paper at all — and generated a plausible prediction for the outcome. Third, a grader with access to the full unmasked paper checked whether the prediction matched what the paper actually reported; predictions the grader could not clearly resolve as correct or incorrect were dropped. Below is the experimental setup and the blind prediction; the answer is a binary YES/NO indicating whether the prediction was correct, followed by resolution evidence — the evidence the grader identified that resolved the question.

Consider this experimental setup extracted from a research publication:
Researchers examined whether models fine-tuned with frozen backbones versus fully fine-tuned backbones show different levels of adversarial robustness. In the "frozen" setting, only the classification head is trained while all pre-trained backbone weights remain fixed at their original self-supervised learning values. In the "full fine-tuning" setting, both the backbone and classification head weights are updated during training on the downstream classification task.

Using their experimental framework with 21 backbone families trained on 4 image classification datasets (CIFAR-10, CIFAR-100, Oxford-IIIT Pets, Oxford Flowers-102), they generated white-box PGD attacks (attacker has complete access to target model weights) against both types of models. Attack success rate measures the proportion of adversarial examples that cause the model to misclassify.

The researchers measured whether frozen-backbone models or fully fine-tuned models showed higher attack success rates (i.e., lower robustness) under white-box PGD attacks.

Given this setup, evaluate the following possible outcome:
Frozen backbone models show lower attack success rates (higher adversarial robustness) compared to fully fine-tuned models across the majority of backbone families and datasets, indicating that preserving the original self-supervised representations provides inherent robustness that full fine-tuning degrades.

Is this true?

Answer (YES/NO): NO